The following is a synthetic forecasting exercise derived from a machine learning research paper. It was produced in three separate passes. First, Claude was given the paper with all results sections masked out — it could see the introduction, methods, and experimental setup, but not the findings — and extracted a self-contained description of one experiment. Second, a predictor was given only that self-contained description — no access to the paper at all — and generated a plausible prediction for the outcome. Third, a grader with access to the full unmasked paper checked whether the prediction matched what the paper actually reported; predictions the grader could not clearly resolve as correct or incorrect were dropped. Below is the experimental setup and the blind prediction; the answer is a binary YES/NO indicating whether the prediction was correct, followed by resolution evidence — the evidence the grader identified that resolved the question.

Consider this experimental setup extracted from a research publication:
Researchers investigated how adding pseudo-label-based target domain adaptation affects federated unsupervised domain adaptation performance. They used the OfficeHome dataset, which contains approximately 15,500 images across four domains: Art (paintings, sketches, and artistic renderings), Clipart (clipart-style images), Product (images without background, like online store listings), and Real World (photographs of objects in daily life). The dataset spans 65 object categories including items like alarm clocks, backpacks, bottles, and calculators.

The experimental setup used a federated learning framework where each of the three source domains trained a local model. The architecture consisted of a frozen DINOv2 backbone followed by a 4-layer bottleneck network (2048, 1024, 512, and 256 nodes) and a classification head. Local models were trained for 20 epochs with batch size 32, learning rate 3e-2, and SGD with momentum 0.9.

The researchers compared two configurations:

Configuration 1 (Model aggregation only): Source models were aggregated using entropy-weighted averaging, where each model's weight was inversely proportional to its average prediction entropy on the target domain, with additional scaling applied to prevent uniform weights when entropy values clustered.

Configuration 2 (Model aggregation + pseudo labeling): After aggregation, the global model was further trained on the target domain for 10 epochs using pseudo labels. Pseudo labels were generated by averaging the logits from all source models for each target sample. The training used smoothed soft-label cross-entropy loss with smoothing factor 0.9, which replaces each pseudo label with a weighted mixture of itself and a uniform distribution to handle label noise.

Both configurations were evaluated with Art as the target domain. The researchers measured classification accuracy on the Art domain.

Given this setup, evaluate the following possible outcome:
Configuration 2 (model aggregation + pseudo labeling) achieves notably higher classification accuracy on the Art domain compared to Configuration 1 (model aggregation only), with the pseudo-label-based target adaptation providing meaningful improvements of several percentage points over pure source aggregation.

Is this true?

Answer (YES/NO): YES